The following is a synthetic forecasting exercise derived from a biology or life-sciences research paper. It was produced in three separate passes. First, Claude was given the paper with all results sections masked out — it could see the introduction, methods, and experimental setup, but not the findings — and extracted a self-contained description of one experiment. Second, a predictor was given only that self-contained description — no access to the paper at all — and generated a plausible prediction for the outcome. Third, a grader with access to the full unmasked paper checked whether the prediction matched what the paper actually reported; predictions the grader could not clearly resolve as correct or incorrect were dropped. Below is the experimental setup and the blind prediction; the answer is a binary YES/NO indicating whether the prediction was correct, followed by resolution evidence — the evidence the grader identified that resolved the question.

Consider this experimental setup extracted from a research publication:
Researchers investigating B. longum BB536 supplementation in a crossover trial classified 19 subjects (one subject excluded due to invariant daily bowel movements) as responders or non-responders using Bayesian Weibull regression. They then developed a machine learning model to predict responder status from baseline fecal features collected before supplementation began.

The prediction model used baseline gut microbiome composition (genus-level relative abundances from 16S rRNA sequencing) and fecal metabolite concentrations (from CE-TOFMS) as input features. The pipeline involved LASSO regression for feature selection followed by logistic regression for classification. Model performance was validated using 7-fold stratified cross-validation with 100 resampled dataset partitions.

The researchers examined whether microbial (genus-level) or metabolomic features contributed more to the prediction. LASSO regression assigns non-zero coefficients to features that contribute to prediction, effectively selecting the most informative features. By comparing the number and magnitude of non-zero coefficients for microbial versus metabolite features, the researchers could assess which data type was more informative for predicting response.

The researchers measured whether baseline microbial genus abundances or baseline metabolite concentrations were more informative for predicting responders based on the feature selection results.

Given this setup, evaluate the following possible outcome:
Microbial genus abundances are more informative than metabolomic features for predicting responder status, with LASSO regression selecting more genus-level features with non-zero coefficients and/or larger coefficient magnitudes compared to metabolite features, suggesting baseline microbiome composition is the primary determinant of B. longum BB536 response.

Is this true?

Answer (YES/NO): YES